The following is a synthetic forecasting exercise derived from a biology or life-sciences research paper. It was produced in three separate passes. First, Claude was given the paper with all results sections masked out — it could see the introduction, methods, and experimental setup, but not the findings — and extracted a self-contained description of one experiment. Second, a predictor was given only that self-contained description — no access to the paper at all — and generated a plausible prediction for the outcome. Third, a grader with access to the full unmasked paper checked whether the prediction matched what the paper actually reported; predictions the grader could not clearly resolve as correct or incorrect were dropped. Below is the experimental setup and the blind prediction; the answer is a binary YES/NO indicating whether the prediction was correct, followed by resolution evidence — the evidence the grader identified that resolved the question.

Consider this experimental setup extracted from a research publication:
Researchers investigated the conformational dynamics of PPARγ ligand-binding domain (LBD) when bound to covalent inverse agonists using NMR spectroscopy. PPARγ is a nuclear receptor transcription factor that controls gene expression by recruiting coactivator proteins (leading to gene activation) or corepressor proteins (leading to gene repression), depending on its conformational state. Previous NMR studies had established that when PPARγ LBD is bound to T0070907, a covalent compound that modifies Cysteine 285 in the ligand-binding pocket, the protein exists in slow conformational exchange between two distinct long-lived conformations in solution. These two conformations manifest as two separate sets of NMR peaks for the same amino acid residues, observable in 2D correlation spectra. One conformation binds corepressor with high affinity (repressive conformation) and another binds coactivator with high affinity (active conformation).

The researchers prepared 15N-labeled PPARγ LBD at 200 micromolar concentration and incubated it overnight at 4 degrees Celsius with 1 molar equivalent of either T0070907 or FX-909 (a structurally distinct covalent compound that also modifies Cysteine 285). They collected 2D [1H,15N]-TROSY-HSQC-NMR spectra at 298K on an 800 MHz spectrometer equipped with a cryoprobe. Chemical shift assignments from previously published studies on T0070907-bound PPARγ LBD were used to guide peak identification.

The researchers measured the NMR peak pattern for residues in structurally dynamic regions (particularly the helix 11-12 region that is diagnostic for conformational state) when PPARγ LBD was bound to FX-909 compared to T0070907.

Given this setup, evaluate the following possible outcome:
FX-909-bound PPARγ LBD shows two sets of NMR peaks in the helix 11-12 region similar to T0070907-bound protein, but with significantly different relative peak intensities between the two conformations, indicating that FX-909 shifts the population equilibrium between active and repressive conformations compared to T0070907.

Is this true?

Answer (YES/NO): NO